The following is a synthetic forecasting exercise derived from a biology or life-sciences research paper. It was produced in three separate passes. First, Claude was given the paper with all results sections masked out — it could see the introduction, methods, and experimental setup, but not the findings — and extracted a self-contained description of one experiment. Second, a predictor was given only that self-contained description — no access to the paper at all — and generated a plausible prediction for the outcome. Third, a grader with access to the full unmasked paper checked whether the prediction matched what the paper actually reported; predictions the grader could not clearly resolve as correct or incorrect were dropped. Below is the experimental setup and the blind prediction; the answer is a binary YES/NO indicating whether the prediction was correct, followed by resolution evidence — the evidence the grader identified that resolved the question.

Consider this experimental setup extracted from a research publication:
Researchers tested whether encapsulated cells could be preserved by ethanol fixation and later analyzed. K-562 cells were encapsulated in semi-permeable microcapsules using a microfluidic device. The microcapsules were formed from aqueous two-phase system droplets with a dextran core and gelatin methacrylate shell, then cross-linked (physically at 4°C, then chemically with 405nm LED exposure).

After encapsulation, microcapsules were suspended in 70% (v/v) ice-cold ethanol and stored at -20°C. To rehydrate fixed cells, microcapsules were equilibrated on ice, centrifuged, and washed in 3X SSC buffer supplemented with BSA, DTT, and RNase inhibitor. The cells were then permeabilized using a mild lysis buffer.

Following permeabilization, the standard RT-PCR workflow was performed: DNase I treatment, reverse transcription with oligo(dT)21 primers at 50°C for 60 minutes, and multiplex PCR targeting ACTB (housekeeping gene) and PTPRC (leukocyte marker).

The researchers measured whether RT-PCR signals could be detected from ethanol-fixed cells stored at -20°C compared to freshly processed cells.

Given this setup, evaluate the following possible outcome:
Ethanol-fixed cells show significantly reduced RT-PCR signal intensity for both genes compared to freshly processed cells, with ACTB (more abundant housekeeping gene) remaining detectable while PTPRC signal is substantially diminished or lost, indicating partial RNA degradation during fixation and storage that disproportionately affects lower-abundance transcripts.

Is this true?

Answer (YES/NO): NO